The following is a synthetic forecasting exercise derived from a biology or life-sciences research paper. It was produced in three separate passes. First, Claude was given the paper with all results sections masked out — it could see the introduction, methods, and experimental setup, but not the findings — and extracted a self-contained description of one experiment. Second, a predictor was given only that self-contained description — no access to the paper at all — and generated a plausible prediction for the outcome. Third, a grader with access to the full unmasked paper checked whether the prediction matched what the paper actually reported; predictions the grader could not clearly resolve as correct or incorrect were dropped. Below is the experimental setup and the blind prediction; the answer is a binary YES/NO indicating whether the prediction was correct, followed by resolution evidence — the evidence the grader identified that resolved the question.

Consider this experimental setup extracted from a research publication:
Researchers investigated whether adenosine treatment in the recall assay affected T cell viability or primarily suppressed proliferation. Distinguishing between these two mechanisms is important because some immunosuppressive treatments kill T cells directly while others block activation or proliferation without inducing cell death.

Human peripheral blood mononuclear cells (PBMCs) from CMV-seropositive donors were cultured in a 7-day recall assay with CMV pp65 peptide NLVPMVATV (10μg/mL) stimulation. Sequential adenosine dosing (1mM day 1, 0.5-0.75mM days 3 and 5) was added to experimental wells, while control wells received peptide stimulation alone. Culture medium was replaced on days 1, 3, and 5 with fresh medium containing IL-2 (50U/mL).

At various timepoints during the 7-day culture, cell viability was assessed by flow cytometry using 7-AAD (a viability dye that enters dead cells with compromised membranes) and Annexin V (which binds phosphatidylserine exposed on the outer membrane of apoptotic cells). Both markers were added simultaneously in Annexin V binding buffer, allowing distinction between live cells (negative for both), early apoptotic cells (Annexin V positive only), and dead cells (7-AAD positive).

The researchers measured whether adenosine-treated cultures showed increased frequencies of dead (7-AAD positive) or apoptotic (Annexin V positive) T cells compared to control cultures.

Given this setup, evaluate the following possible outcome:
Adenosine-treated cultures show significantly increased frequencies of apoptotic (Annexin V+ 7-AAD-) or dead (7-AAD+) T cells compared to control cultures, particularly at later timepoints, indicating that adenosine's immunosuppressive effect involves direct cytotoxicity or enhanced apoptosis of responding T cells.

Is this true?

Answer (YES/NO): NO